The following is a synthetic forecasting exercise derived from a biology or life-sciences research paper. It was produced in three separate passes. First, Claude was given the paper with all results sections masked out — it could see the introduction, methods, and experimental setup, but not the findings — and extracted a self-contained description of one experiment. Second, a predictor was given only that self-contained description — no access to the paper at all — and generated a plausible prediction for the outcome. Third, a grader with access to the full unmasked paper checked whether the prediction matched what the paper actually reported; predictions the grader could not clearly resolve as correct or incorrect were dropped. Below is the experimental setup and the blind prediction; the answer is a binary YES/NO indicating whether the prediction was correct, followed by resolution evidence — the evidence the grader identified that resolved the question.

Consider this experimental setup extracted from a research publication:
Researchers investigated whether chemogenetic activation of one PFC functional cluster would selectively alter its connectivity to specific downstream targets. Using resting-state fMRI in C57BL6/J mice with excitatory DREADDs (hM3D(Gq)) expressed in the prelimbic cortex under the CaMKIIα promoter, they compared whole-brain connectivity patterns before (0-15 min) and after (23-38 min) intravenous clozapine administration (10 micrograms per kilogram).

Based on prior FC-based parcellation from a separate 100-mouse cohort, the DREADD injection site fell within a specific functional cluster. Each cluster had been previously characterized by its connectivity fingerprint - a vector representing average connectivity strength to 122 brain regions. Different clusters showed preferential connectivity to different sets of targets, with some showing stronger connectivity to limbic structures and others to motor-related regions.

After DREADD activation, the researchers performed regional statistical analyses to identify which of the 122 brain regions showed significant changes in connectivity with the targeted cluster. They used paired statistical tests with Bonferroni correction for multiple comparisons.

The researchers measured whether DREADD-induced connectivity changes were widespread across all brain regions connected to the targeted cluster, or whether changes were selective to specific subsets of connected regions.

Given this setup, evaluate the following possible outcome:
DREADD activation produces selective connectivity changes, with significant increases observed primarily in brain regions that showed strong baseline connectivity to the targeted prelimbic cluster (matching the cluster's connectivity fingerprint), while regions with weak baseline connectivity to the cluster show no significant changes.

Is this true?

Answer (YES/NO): YES